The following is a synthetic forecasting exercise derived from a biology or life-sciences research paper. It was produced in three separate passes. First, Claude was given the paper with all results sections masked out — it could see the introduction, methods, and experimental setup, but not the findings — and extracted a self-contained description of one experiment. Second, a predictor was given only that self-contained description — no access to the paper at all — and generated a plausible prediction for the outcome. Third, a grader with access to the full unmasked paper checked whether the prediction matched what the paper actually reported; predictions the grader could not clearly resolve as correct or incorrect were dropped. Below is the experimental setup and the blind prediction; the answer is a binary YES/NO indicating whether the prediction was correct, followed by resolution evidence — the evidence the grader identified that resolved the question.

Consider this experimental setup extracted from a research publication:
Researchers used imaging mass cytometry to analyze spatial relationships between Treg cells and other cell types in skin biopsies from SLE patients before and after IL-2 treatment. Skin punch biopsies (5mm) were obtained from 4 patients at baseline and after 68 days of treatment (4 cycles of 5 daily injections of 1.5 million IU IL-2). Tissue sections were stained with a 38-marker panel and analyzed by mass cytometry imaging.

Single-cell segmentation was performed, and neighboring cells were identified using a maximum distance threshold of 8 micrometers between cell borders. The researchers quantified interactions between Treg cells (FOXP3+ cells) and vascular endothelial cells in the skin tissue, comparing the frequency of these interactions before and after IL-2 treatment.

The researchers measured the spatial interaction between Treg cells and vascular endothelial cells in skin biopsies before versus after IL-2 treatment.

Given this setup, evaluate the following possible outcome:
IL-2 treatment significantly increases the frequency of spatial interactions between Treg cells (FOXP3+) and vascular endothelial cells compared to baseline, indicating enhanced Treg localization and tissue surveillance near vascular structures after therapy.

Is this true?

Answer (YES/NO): YES